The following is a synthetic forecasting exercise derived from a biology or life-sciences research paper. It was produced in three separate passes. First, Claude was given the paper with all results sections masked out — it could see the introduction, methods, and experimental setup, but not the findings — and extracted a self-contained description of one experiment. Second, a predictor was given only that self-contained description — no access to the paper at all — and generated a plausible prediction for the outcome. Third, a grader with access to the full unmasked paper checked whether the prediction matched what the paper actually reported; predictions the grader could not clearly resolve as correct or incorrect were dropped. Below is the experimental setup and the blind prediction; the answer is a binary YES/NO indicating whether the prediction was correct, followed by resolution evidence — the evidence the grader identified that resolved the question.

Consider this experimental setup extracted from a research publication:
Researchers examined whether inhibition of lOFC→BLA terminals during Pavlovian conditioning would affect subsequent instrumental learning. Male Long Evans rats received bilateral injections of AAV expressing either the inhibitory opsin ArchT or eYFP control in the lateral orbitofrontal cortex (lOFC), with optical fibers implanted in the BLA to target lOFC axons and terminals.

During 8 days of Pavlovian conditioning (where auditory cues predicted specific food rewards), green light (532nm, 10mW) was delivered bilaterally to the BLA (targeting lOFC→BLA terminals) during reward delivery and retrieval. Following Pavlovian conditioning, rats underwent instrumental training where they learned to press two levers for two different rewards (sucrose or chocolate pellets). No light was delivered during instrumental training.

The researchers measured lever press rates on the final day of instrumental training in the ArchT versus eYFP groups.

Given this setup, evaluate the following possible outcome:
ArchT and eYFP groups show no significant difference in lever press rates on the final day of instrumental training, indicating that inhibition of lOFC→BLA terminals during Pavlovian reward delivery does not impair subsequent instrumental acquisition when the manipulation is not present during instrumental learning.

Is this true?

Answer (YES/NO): YES